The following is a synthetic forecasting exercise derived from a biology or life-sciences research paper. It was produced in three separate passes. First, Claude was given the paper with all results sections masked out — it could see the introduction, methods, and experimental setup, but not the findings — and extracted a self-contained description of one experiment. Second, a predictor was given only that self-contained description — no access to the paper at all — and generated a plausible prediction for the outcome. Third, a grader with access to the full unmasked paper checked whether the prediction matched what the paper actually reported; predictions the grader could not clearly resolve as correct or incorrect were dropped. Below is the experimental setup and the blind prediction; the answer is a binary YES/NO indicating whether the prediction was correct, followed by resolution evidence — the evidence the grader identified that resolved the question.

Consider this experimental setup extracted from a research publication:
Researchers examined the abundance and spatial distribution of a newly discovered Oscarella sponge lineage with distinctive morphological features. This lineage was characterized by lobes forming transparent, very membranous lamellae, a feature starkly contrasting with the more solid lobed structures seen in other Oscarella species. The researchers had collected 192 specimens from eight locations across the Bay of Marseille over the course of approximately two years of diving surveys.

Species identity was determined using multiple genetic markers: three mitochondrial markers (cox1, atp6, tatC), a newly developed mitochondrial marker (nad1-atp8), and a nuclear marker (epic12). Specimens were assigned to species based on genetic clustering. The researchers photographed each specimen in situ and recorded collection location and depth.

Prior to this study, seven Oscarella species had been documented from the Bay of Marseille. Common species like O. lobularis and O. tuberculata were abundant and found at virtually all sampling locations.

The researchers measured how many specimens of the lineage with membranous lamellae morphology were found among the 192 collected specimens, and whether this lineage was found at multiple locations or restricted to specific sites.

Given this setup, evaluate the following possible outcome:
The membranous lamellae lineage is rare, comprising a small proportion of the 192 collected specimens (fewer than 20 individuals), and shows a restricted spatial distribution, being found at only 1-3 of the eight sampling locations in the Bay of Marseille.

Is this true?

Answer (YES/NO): YES